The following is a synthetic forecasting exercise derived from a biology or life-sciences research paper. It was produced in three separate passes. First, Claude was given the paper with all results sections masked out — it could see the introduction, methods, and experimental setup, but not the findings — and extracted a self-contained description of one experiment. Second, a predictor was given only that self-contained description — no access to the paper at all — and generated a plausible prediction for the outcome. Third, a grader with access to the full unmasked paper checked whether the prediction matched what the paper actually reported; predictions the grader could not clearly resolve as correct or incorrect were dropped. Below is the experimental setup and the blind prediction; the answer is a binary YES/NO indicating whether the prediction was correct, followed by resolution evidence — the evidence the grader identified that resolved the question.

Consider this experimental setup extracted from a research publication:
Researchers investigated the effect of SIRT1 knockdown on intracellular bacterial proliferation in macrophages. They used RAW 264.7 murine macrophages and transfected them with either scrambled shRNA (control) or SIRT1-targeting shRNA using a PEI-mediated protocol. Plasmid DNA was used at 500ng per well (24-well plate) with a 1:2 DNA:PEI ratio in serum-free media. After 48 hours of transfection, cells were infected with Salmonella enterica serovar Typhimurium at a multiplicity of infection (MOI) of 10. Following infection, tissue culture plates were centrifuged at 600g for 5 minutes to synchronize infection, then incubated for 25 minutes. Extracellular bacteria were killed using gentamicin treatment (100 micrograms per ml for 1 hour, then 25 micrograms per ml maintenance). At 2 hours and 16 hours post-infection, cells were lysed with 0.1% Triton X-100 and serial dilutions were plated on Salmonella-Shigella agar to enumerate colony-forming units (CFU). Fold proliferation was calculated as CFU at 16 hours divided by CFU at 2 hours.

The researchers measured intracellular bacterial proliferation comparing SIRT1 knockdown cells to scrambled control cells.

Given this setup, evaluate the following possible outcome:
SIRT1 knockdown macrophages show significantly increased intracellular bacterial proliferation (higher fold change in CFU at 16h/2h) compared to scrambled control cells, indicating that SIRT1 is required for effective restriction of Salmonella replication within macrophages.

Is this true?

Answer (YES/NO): NO